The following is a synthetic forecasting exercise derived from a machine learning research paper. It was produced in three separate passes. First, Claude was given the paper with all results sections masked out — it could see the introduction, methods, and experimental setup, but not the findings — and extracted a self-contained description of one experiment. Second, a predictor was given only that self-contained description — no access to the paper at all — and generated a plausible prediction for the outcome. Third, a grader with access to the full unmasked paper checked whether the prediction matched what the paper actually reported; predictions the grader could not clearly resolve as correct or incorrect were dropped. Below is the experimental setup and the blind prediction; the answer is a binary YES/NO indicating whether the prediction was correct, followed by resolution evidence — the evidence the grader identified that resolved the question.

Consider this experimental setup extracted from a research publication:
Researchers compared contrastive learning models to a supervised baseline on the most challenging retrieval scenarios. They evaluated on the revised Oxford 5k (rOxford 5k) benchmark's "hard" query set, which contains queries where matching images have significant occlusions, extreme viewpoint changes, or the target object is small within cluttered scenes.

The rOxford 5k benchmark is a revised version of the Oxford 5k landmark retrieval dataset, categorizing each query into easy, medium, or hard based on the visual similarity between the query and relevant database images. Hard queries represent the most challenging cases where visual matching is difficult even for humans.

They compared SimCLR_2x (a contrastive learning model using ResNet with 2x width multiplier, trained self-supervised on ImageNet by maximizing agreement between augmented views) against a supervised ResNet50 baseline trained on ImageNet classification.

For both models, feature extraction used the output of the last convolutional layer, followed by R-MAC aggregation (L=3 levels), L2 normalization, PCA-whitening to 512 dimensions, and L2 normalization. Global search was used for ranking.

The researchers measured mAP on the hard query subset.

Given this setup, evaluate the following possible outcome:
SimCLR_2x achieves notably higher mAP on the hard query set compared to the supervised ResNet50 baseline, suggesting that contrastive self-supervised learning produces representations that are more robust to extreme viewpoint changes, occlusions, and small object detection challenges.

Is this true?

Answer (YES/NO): YES